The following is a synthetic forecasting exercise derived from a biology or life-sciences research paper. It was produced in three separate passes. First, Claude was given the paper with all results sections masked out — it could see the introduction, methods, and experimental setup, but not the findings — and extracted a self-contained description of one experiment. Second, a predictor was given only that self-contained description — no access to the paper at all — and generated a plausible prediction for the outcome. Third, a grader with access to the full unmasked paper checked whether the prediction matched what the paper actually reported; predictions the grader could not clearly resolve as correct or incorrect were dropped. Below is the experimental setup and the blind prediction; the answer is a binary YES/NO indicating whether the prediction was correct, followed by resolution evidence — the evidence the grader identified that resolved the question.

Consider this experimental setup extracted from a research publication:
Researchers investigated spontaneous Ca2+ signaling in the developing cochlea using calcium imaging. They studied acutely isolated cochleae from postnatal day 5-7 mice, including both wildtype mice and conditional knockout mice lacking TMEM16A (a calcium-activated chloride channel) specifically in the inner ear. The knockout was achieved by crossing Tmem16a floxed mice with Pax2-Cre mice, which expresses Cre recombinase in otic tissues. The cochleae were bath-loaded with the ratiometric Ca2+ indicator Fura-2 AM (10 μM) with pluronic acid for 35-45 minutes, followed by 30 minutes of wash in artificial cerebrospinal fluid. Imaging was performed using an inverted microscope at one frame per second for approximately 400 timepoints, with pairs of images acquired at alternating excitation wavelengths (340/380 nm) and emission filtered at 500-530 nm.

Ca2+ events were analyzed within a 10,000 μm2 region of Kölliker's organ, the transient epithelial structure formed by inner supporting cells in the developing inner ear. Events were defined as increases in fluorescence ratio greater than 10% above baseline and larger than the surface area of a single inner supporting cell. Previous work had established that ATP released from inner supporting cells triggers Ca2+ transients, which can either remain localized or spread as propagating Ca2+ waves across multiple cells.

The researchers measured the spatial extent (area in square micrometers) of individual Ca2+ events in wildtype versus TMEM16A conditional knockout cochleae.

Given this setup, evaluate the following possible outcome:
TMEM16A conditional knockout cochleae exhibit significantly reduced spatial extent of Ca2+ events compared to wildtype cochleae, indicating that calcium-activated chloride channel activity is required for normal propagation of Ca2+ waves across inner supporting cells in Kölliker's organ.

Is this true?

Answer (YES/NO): YES